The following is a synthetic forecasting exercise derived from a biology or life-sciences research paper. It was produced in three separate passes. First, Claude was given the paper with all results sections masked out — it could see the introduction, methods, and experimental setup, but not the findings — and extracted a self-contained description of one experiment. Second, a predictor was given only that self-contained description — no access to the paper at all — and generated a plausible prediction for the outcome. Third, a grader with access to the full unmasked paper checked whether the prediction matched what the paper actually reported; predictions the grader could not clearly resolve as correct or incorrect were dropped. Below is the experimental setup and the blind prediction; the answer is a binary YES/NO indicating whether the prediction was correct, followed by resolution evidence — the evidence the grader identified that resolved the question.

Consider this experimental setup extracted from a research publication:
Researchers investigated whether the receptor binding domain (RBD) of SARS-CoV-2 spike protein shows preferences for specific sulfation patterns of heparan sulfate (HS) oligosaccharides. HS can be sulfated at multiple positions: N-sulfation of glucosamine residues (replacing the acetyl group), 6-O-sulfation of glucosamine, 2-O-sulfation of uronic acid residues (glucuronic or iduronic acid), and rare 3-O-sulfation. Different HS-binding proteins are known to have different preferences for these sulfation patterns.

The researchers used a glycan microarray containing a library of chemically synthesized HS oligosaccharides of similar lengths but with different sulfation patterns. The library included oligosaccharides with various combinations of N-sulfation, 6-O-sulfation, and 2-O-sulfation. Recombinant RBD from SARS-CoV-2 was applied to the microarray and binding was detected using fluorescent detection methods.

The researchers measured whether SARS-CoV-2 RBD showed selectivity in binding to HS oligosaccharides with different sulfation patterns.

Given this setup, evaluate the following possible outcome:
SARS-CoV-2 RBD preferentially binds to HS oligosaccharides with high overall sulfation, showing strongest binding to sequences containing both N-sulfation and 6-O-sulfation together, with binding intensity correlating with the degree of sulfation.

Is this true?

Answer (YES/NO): NO